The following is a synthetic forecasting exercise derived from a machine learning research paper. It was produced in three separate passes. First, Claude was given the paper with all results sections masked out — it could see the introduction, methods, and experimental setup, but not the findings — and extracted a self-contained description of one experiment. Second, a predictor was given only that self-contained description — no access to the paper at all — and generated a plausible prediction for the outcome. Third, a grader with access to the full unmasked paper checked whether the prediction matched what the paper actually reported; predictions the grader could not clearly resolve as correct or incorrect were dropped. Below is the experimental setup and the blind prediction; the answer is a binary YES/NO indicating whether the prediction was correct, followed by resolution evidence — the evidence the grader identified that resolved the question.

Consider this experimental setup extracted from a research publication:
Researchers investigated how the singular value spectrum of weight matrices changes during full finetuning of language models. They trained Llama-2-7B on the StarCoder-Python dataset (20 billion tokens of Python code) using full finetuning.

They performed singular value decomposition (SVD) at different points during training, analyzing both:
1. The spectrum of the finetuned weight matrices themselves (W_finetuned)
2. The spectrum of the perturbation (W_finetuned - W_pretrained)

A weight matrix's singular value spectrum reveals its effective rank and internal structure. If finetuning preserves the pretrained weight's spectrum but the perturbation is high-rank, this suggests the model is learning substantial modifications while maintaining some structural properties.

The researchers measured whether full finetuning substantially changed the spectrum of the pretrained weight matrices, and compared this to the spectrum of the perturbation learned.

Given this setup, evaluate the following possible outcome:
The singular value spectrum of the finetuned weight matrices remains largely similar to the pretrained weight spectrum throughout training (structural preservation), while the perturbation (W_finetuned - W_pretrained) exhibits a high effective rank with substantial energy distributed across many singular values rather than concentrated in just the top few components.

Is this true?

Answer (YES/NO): YES